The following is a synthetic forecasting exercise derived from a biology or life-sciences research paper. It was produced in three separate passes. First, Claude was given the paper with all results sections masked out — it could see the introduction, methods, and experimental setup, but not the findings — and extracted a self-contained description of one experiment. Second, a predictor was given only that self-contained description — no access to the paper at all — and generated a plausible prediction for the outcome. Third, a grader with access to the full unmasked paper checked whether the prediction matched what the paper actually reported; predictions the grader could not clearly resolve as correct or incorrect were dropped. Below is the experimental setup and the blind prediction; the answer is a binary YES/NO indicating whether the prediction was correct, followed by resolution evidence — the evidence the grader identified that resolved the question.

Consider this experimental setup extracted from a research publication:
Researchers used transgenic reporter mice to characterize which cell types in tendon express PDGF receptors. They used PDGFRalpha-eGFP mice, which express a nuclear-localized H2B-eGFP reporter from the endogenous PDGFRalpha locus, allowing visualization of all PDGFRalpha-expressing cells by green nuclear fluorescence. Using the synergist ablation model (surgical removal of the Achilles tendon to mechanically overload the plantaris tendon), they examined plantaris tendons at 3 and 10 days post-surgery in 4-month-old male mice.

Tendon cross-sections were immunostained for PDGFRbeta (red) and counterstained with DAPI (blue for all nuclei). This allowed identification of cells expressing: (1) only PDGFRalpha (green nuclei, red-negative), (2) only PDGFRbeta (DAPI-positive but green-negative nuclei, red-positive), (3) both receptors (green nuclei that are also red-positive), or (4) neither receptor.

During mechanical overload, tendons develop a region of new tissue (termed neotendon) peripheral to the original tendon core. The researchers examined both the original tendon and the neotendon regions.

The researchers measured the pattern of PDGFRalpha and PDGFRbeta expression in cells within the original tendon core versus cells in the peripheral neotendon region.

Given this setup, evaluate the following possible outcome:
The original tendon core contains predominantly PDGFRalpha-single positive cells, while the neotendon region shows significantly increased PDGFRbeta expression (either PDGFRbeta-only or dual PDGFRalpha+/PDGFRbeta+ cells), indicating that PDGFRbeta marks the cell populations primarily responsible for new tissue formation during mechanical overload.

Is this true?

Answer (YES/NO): NO